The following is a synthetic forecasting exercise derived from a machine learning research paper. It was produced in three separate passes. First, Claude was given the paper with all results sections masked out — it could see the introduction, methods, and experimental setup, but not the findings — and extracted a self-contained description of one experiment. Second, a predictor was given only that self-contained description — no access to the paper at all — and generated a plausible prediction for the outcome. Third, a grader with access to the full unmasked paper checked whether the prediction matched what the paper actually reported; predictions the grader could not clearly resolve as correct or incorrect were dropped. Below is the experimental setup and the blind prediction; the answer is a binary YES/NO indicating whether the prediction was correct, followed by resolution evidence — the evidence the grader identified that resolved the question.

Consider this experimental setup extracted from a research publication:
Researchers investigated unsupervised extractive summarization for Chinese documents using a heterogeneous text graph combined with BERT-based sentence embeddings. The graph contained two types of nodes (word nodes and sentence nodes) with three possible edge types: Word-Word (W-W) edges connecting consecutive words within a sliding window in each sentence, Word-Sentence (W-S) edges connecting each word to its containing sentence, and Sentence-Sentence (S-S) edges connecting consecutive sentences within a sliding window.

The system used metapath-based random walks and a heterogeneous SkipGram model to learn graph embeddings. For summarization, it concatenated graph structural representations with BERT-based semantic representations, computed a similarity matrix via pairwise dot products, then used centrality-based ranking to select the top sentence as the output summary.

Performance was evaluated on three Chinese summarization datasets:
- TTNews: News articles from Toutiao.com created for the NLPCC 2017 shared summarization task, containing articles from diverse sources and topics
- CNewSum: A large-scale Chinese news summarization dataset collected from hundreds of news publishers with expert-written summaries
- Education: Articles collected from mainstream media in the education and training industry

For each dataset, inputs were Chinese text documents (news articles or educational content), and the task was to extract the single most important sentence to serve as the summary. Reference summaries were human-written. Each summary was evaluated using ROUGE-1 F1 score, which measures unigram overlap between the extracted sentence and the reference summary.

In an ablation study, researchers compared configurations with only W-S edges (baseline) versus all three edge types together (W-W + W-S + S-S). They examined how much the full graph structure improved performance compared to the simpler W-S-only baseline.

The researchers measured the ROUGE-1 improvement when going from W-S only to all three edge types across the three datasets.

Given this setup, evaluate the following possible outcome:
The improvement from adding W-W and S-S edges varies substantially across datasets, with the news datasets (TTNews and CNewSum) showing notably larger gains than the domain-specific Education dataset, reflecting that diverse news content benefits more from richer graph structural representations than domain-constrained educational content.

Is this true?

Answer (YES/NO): NO